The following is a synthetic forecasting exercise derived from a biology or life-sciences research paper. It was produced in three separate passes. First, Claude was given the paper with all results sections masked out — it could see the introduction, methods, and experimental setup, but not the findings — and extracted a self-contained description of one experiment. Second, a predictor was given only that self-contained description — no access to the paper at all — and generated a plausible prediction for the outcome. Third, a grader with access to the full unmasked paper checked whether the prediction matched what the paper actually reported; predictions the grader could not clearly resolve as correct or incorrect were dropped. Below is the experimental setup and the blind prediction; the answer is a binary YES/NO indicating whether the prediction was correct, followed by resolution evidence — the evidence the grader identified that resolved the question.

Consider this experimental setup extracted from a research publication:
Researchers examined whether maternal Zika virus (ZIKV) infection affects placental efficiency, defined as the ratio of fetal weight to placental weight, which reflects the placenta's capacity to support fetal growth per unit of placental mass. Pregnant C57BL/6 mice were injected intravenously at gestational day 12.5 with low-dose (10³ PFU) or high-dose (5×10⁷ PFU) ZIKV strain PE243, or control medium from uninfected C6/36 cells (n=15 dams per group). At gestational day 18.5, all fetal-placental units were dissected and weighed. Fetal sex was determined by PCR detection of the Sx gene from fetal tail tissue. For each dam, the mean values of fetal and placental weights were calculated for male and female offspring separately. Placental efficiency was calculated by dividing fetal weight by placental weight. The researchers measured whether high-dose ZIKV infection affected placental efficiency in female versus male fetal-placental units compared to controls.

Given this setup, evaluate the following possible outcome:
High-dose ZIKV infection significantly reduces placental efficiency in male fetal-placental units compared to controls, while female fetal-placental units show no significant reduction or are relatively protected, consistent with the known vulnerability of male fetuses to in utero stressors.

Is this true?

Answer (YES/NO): NO